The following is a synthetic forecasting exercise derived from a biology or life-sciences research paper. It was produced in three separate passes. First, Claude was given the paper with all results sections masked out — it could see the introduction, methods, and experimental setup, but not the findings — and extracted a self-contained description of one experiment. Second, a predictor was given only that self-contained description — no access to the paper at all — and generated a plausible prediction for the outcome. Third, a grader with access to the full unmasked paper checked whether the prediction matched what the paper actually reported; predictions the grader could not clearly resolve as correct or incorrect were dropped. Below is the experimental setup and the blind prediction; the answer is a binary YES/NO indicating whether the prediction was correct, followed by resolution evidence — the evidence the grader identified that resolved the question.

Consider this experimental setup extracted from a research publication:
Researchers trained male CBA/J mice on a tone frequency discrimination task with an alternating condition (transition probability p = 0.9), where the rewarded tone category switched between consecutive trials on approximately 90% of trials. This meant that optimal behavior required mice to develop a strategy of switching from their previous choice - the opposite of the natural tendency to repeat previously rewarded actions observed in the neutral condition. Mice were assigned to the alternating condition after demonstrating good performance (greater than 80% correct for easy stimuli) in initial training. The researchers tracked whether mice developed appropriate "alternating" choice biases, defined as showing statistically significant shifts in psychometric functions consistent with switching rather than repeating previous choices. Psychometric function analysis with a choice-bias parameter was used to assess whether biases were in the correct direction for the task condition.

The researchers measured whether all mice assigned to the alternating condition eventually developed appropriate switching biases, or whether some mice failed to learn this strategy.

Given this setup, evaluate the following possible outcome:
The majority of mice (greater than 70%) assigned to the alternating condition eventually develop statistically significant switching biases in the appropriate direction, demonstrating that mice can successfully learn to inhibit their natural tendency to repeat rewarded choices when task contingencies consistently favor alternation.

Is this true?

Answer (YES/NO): YES